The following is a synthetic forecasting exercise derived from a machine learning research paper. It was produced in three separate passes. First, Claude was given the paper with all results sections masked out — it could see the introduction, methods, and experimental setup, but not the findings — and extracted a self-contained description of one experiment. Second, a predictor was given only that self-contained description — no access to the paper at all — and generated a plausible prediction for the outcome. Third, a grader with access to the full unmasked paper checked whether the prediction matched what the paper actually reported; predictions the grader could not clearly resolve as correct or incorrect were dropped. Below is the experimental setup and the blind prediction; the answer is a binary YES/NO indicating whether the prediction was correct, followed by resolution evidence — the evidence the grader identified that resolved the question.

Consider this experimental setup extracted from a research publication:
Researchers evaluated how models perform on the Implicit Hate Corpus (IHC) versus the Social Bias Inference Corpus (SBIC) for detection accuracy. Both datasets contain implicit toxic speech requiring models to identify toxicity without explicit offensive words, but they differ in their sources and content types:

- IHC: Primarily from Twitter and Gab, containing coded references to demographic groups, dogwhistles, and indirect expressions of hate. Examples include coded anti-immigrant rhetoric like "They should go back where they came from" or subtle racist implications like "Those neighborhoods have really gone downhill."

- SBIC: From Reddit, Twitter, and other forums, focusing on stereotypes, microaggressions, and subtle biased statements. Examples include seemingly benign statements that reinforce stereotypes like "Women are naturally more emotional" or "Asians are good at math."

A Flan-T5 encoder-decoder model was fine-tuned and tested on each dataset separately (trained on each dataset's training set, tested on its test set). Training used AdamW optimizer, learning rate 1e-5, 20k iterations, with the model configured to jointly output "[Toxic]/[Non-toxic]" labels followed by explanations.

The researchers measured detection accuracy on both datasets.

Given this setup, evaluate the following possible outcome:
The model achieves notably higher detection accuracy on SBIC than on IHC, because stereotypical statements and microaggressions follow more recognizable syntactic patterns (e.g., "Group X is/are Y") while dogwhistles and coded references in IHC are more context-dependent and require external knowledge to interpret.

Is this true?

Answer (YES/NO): YES